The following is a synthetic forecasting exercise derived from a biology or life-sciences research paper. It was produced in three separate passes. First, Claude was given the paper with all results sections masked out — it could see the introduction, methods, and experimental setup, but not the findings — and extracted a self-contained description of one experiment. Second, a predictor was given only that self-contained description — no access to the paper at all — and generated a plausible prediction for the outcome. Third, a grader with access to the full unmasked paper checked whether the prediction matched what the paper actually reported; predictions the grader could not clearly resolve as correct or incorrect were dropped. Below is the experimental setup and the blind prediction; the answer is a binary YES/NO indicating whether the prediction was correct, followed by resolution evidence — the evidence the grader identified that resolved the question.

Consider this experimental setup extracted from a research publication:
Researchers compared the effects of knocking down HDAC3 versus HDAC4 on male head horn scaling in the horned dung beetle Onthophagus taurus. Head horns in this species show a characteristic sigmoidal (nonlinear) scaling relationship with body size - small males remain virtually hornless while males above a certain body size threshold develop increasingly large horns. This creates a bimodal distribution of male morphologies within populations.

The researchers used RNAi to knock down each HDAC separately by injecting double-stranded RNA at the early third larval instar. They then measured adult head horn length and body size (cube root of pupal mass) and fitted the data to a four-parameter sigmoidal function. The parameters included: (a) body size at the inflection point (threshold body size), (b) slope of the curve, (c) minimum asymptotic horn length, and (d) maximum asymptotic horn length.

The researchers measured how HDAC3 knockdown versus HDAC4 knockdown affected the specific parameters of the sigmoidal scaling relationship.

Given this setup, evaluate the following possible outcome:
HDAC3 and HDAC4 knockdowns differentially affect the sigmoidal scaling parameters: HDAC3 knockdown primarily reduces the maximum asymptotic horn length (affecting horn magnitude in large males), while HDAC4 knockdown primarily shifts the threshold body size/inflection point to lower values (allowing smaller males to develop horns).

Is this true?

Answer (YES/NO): YES